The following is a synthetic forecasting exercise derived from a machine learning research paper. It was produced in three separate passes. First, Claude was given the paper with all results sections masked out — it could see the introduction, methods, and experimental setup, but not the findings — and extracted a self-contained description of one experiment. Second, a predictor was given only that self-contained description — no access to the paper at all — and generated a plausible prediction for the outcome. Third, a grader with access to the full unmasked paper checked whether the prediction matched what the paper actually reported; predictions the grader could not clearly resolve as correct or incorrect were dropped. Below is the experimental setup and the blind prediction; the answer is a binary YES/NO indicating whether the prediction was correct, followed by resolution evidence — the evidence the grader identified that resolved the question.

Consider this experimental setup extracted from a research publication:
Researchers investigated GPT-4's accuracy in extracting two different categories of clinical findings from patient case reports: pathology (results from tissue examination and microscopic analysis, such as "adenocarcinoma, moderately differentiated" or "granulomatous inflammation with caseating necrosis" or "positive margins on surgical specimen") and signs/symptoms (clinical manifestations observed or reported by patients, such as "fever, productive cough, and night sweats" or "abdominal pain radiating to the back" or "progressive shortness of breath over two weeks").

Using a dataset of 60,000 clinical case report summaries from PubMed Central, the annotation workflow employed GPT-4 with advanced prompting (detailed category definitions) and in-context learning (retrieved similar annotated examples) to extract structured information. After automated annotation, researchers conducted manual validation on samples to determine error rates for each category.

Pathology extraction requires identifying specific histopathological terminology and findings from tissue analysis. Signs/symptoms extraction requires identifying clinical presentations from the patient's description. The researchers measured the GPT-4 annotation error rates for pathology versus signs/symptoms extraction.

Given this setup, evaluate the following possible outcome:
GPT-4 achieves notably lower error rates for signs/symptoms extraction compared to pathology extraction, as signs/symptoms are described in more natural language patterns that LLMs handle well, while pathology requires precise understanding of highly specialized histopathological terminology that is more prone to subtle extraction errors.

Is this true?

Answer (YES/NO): YES